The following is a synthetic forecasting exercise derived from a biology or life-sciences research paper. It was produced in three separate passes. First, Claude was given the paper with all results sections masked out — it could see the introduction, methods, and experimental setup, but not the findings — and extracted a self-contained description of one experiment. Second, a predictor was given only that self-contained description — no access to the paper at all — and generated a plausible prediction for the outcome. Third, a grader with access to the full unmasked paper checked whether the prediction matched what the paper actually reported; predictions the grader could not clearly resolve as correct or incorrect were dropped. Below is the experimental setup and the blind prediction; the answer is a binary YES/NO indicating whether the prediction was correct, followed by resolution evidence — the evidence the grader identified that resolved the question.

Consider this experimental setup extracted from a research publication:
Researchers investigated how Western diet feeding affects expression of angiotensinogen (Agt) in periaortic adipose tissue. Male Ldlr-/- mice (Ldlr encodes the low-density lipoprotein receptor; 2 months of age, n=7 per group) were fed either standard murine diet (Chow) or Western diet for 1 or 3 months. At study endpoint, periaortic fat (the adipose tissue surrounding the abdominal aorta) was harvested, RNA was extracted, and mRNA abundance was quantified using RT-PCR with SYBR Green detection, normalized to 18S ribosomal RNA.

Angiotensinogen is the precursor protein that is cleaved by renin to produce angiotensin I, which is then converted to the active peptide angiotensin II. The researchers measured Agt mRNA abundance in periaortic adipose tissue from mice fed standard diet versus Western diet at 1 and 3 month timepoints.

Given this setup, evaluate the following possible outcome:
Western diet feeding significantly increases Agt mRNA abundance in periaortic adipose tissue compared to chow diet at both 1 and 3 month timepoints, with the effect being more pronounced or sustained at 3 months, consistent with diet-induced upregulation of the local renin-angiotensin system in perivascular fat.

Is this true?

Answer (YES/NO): NO